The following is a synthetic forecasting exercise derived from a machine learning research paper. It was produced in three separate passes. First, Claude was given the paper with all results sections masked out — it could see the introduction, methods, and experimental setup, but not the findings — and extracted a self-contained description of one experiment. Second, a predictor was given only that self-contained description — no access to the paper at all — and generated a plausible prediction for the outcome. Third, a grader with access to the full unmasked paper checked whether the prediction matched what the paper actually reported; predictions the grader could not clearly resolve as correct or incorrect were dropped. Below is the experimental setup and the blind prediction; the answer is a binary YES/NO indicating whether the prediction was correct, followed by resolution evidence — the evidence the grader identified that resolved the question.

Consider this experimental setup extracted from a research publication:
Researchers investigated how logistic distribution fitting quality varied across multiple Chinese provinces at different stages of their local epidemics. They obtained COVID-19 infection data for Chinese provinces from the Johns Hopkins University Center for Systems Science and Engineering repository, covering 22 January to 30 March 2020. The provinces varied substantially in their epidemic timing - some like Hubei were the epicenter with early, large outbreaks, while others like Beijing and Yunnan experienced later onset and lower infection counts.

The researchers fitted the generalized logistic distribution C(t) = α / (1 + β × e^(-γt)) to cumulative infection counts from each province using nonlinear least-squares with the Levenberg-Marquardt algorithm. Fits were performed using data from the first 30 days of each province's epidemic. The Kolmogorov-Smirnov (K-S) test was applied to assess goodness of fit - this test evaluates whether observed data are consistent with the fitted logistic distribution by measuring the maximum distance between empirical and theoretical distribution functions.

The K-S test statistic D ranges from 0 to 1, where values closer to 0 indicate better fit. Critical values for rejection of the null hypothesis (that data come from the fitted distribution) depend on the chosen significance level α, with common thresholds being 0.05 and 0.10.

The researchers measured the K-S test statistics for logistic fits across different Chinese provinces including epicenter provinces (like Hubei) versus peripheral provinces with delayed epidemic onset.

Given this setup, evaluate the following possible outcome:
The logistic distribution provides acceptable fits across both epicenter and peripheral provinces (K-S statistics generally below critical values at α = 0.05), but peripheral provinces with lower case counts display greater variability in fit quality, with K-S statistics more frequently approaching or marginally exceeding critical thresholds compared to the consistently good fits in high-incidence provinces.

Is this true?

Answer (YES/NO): NO